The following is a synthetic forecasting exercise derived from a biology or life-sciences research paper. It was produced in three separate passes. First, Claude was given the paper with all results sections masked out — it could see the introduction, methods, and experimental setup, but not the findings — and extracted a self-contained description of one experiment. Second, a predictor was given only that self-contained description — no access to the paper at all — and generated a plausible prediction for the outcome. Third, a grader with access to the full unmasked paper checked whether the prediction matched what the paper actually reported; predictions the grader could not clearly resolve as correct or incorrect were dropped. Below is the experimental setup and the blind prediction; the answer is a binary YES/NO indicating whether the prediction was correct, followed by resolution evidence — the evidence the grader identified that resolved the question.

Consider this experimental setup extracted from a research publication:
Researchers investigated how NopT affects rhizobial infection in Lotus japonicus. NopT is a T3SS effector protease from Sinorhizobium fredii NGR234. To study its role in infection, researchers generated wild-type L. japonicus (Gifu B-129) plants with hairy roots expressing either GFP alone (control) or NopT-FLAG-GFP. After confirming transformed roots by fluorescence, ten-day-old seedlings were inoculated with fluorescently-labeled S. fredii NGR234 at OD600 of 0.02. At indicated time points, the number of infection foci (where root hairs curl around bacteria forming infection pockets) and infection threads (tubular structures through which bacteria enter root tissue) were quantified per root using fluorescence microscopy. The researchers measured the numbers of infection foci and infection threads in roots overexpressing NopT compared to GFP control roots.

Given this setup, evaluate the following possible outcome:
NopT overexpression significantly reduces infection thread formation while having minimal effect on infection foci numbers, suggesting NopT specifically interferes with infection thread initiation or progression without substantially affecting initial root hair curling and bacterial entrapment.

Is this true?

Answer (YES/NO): NO